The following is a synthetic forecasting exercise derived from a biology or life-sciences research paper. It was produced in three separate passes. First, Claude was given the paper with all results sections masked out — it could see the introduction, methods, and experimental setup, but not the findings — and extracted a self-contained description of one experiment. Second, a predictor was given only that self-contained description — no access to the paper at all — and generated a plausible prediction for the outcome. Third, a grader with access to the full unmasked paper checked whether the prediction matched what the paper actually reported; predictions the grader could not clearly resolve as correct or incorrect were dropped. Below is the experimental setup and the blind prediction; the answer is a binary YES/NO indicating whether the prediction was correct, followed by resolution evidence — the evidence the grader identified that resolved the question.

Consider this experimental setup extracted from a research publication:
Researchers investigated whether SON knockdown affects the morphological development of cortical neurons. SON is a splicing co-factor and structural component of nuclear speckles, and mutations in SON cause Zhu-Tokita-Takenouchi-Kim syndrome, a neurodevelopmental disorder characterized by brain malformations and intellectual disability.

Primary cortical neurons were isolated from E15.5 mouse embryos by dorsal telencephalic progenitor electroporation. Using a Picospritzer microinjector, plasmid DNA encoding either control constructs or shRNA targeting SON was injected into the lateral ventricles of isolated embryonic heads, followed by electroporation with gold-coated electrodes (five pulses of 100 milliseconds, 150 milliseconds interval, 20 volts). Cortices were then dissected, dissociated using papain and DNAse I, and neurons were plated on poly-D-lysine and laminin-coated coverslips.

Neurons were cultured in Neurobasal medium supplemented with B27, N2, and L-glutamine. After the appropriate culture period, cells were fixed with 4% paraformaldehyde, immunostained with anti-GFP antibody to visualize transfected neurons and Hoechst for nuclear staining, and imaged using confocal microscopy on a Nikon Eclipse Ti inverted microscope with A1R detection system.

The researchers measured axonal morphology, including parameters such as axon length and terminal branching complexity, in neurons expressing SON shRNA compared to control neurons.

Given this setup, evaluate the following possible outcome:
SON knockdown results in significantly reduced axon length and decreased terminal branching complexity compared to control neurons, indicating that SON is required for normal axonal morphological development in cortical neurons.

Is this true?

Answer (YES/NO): YES